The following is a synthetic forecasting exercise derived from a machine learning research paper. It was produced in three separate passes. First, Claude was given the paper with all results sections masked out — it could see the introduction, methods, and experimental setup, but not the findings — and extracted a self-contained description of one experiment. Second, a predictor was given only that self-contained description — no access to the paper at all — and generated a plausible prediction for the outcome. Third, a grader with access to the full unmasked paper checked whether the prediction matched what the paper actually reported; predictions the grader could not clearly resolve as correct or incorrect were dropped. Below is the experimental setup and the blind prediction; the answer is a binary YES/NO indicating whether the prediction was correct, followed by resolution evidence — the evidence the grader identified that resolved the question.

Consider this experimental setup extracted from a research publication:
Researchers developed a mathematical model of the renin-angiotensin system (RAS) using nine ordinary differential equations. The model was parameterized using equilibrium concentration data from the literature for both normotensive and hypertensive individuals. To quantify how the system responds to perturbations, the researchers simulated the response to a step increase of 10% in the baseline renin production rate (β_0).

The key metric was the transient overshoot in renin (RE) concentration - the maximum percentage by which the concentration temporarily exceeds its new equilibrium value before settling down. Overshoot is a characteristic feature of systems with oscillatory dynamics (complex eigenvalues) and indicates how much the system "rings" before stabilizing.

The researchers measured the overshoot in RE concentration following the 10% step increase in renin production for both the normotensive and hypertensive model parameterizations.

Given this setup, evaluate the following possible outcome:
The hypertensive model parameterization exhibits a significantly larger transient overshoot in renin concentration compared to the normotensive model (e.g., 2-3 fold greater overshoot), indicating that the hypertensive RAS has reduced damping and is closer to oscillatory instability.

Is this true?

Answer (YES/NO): NO